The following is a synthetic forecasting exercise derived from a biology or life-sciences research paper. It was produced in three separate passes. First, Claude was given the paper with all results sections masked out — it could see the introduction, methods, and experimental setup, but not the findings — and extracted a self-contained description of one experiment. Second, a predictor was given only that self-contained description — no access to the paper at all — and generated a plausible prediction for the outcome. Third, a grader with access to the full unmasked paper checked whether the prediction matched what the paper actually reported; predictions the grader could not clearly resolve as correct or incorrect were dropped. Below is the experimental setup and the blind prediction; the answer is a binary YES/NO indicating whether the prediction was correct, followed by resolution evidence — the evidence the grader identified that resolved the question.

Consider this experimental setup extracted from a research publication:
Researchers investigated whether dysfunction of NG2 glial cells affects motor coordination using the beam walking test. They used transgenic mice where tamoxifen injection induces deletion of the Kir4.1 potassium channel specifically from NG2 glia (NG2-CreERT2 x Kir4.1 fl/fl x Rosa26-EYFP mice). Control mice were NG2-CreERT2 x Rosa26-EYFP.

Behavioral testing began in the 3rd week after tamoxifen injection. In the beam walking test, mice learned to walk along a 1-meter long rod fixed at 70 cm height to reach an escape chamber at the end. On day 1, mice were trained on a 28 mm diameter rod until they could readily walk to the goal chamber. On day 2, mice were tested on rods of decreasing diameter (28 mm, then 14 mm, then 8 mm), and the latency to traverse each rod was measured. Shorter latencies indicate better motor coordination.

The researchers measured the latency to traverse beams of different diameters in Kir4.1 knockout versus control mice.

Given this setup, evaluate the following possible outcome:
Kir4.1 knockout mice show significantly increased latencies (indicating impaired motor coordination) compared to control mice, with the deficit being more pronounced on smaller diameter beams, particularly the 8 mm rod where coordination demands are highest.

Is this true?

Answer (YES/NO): NO